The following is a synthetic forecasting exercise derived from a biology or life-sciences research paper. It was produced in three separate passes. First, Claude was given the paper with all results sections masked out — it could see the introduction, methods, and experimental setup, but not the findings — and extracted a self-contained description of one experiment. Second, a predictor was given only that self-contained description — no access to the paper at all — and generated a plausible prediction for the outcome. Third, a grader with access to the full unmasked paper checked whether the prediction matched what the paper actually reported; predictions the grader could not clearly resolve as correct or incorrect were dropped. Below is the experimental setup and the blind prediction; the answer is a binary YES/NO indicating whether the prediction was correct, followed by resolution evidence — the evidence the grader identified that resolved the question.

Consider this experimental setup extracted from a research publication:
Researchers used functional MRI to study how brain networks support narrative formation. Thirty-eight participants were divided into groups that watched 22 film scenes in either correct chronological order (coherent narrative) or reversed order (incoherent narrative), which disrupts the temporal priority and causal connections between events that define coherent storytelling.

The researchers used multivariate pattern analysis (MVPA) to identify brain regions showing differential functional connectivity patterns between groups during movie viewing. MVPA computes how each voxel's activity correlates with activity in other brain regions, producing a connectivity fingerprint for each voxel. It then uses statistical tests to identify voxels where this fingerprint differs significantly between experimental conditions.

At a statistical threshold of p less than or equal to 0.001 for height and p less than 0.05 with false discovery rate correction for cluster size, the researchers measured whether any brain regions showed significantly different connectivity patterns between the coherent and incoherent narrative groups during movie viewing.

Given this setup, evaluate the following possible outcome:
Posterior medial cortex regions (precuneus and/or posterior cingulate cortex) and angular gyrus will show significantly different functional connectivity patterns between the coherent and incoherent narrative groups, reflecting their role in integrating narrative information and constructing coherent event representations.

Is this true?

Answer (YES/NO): NO